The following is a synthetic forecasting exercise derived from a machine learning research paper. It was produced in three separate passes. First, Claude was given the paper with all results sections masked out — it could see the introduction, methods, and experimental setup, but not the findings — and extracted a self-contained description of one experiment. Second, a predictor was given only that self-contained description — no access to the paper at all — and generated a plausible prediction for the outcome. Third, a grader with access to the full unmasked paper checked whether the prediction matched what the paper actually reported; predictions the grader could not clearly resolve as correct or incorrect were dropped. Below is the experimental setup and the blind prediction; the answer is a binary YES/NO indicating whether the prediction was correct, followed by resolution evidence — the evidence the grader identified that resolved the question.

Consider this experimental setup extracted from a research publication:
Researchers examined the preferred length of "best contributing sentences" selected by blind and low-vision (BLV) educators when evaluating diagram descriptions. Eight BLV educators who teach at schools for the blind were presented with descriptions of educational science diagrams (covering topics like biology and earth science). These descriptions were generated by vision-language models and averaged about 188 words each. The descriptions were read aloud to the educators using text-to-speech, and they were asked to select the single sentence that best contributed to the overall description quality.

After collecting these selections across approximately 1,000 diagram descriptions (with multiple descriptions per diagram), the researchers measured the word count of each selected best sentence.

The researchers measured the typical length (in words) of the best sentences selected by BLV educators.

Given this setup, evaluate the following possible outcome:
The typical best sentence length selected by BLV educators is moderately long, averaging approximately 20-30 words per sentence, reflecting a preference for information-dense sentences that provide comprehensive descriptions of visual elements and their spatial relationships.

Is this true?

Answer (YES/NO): YES